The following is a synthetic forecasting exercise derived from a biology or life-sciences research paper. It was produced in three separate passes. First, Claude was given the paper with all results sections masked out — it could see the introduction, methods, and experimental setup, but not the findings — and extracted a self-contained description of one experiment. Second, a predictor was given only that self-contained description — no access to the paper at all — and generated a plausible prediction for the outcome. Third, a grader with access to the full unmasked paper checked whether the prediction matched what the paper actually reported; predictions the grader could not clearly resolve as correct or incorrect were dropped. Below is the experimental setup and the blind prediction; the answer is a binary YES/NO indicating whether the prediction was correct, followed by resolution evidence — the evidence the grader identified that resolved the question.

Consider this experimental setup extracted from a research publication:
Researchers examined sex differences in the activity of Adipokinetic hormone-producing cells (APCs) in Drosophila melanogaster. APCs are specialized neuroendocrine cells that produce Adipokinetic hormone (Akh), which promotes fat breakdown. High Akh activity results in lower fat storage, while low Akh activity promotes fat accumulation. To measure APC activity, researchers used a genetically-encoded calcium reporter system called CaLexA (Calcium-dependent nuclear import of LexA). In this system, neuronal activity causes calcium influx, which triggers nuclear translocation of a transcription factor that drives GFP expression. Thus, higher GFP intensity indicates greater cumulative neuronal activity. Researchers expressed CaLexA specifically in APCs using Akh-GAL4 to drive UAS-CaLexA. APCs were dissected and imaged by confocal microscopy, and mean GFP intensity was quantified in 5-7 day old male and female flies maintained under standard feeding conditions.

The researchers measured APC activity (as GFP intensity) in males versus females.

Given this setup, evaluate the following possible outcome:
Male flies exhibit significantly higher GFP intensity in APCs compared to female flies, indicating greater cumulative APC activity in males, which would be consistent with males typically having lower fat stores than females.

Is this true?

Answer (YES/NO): YES